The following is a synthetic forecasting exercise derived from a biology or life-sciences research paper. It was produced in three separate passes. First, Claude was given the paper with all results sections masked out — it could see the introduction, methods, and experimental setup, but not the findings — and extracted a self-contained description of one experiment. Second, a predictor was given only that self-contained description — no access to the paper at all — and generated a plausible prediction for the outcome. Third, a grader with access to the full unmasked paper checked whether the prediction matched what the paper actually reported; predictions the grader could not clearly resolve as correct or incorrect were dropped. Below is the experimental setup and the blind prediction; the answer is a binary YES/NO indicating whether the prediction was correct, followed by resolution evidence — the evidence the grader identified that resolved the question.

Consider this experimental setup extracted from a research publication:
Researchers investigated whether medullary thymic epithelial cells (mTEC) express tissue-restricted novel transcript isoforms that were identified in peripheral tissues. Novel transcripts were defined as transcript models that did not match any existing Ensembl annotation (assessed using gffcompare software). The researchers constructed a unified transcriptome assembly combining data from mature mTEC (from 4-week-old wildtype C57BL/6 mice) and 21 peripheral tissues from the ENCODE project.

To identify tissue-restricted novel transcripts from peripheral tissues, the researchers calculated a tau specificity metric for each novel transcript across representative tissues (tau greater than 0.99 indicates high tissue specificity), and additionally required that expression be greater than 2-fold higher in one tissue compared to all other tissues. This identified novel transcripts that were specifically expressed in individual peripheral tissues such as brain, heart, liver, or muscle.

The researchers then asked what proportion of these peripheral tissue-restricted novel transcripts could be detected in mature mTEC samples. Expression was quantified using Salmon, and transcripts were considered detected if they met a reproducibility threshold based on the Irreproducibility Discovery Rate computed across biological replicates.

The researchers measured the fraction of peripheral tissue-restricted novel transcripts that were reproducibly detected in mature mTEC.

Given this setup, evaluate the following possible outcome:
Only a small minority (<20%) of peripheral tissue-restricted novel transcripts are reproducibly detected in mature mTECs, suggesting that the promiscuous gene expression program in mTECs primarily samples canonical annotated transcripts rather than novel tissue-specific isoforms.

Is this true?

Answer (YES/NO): NO